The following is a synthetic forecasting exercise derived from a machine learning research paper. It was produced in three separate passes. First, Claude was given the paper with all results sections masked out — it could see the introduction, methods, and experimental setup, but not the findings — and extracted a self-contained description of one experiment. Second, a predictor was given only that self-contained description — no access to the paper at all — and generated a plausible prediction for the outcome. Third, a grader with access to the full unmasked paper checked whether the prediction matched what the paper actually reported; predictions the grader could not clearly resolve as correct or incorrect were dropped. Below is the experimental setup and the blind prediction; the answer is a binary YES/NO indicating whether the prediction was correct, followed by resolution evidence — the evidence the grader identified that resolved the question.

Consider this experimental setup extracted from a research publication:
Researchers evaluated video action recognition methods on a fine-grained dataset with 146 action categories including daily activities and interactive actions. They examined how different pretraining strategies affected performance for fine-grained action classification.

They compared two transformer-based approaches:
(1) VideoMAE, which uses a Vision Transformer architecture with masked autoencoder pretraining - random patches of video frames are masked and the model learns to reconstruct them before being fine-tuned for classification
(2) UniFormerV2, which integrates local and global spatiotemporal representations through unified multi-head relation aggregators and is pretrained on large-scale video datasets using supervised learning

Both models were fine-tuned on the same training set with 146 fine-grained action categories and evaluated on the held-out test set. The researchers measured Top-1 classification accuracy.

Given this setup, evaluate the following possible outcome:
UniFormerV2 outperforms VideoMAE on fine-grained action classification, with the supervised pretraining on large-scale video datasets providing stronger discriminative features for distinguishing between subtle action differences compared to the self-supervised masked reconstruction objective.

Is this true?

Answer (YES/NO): YES